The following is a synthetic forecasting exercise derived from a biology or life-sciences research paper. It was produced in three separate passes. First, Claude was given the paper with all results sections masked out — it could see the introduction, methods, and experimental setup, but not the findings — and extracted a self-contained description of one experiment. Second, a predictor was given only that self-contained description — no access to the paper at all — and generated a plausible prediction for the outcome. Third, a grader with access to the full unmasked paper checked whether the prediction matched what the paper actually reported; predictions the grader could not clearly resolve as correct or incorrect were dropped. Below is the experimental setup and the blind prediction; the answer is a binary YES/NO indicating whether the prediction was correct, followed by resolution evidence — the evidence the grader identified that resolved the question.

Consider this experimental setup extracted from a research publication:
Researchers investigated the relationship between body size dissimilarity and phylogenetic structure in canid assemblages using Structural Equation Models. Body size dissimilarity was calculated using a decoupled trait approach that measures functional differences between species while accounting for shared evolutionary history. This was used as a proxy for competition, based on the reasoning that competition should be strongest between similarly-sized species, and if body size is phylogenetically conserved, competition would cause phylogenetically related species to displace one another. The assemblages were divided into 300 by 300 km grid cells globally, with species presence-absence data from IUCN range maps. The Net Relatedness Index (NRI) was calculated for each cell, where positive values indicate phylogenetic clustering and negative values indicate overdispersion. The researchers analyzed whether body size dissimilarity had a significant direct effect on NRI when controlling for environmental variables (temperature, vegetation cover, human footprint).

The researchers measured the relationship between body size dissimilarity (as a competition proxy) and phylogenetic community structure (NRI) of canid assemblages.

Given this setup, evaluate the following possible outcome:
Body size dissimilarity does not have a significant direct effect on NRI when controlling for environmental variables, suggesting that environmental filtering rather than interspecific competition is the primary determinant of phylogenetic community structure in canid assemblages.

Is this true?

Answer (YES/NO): NO